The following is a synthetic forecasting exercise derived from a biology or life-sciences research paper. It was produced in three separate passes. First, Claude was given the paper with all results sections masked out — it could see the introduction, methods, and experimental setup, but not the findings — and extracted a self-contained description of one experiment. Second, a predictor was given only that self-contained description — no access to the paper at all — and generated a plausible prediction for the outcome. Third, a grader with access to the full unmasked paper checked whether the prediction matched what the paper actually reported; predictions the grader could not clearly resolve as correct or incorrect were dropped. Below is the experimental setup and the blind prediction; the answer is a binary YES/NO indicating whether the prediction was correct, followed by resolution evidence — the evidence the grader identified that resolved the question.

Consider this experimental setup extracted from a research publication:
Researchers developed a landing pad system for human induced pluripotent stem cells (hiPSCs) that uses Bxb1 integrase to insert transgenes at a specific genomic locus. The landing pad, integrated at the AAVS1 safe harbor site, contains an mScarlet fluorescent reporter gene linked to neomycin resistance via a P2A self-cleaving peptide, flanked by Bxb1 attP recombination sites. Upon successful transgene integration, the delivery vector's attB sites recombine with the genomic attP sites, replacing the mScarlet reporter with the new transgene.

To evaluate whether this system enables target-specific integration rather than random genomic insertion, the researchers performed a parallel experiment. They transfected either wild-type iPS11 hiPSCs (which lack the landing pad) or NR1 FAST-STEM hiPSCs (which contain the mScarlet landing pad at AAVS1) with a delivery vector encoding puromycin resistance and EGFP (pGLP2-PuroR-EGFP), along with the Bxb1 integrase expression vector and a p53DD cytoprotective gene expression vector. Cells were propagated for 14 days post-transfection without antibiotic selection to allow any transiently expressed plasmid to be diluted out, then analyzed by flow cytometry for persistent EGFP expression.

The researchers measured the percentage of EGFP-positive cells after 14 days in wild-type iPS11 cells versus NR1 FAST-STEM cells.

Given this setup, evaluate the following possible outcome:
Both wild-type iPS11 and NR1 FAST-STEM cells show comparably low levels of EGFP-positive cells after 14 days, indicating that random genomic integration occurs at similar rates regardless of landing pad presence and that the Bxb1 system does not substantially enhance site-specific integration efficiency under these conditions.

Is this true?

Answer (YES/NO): NO